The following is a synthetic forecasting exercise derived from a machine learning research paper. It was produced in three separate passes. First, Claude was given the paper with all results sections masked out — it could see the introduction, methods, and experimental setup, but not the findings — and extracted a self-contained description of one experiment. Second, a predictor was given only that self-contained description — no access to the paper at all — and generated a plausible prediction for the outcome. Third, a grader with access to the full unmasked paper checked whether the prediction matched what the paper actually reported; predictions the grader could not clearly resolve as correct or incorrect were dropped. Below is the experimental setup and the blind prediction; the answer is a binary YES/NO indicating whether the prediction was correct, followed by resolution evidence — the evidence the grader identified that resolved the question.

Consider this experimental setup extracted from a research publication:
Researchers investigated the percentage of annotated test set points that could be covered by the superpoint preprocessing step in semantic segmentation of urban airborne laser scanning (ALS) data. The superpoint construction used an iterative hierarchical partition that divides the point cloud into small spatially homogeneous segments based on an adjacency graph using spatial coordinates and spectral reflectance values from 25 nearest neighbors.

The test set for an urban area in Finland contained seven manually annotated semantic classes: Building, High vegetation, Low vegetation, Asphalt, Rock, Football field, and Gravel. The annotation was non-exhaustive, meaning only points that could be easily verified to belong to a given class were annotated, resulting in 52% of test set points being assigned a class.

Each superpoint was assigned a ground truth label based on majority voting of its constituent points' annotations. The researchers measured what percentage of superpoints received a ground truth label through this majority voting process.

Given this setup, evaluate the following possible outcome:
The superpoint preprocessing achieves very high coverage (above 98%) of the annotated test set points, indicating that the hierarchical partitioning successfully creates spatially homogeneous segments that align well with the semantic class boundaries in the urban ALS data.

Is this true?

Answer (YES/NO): NO